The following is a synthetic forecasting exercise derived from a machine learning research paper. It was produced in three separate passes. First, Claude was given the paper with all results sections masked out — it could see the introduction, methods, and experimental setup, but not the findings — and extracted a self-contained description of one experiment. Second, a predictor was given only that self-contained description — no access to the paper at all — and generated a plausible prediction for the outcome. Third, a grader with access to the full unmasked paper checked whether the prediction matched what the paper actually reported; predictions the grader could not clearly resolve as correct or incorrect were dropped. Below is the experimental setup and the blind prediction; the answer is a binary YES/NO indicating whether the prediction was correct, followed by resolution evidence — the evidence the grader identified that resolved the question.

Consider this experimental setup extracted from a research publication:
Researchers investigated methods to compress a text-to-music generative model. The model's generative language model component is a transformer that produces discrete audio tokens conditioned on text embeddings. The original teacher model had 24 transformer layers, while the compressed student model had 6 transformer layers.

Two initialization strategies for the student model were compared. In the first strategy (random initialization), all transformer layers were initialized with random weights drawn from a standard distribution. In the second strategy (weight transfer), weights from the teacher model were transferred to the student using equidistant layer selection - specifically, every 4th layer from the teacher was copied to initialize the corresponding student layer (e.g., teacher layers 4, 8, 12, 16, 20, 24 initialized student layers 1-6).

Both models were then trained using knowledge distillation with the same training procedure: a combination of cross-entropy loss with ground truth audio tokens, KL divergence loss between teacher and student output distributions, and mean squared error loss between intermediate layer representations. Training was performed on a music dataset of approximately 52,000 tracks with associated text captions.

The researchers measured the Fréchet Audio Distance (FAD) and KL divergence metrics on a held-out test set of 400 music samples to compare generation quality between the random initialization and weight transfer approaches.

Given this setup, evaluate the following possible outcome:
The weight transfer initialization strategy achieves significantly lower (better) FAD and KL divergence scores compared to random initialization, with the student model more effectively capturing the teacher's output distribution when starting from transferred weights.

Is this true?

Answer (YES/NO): NO